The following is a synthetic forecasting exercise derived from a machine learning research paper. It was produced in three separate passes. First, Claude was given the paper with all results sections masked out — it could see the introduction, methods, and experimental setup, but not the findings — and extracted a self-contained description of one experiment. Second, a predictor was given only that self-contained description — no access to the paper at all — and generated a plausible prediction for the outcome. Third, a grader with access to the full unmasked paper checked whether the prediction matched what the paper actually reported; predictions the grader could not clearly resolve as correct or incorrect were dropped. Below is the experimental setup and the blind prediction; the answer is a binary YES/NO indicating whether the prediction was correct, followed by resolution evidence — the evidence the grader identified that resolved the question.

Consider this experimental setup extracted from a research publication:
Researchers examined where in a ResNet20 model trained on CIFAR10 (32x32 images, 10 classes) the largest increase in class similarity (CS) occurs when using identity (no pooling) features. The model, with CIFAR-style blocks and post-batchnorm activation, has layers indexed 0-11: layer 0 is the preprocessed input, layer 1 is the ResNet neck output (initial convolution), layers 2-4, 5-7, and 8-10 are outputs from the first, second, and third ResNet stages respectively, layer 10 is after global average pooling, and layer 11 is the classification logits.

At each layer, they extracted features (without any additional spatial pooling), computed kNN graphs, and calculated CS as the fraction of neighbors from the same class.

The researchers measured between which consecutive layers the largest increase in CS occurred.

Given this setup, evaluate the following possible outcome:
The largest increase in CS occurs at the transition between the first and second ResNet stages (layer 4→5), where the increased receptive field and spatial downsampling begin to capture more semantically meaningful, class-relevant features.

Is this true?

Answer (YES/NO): NO